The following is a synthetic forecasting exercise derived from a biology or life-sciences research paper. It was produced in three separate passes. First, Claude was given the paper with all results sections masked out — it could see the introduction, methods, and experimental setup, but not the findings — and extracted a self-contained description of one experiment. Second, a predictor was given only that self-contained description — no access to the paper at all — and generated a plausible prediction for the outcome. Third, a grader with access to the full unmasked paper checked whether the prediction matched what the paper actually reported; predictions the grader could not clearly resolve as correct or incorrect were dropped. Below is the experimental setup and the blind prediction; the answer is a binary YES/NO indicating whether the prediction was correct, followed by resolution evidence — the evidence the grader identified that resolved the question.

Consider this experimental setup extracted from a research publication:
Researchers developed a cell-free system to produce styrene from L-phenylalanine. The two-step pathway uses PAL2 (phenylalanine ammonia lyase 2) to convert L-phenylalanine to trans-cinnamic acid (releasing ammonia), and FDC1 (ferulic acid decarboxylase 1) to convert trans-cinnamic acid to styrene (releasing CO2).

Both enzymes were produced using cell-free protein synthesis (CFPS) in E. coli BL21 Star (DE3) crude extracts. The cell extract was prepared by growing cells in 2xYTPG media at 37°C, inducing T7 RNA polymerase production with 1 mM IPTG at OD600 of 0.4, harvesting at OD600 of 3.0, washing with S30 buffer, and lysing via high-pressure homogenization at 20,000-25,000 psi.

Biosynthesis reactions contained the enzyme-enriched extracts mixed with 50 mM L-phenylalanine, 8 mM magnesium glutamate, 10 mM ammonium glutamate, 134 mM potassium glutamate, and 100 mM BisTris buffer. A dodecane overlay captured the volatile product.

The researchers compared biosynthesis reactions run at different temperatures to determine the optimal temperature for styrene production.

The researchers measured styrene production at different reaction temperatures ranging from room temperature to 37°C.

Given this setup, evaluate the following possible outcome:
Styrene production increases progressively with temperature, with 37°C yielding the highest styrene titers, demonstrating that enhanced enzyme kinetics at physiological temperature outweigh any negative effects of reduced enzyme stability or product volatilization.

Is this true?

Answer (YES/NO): NO